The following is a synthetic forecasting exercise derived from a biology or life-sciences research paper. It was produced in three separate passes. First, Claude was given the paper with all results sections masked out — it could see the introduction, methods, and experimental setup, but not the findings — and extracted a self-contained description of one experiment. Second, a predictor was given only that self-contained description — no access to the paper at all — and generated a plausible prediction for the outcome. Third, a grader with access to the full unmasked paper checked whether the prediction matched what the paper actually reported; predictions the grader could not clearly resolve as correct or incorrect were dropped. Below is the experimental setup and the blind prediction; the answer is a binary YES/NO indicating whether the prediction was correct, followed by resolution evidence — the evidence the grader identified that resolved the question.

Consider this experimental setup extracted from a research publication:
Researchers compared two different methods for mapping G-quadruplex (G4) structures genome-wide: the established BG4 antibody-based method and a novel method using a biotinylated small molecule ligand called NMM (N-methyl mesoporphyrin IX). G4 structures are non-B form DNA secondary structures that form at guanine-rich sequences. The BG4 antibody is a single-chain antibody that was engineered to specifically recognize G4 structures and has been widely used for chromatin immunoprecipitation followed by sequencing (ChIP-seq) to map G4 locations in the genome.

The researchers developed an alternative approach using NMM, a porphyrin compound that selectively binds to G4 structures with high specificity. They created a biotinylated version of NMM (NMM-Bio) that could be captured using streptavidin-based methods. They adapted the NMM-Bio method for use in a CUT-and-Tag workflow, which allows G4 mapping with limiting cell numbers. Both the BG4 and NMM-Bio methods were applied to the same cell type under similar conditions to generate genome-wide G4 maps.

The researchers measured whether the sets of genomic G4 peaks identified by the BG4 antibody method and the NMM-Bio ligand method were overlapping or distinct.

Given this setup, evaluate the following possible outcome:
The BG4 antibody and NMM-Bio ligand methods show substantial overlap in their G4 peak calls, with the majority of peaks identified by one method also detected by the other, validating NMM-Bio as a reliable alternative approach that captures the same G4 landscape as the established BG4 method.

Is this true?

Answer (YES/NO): NO